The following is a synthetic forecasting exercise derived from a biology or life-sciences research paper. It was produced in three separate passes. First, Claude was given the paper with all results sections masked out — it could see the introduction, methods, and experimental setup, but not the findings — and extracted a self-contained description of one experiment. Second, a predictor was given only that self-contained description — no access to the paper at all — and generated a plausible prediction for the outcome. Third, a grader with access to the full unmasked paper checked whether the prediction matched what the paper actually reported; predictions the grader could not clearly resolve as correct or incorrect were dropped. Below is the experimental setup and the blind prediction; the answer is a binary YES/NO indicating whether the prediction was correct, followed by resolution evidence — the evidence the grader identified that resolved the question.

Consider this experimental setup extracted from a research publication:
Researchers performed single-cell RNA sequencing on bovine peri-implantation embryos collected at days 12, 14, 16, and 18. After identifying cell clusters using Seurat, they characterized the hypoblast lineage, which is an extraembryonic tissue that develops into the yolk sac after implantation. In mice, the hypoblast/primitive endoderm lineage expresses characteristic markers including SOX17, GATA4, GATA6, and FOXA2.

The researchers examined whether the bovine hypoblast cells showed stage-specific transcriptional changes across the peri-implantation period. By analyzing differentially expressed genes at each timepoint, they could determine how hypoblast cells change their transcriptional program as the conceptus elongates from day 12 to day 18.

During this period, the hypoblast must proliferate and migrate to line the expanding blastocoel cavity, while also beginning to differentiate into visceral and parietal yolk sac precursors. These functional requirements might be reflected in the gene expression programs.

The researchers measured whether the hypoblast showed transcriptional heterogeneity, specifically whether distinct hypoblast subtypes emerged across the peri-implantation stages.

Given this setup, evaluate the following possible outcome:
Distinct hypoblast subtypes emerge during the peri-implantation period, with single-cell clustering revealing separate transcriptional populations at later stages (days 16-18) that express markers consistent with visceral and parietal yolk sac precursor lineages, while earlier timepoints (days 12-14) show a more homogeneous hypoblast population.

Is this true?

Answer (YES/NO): NO